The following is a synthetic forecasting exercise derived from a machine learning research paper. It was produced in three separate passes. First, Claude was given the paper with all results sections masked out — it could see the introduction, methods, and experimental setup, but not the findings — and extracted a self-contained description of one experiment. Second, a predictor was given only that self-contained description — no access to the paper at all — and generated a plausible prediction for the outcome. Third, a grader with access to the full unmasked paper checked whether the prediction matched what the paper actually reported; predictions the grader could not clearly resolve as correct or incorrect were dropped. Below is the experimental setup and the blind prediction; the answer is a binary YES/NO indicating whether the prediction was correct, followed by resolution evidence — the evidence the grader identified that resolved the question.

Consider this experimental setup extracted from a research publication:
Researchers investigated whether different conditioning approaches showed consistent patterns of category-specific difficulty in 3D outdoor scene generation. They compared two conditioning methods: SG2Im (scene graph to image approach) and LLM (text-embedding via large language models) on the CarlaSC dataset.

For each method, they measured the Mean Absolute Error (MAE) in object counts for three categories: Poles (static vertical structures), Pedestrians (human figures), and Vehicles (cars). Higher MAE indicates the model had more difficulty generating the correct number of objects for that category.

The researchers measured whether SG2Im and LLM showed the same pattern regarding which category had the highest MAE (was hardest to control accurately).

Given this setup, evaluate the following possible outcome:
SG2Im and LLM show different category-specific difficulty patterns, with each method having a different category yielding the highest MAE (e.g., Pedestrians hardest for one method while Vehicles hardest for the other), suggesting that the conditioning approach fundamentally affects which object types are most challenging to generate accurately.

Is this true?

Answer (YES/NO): NO